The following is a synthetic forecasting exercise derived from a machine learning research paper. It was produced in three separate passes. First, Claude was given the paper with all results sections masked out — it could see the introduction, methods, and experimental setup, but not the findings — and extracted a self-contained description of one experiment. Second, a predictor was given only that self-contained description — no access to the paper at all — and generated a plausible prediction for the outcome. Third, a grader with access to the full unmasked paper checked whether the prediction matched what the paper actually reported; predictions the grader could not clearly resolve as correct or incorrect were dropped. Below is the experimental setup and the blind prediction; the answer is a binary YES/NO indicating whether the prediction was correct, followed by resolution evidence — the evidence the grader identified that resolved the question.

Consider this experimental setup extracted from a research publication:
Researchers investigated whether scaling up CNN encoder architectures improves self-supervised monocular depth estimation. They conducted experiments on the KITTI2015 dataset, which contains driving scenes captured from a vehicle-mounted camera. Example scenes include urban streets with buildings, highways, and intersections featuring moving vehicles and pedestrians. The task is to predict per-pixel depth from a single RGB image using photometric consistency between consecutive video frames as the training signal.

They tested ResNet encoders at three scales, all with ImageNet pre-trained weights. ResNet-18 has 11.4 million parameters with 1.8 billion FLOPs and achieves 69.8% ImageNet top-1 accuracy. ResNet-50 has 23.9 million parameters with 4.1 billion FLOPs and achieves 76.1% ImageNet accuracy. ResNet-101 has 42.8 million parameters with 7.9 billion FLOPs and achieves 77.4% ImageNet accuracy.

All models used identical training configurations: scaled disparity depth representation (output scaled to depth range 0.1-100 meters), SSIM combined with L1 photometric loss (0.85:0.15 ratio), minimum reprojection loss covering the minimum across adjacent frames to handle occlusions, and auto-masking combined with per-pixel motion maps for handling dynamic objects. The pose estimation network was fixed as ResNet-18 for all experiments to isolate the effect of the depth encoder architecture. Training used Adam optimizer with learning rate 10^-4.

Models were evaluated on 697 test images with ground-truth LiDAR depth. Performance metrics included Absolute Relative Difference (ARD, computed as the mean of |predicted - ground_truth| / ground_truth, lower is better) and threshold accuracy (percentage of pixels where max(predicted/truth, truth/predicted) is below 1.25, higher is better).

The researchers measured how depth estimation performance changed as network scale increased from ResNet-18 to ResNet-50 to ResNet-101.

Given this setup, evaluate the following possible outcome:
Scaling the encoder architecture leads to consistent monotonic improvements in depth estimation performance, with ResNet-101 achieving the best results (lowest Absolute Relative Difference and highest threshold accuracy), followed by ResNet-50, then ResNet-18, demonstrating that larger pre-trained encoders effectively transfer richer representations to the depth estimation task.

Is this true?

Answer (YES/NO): NO